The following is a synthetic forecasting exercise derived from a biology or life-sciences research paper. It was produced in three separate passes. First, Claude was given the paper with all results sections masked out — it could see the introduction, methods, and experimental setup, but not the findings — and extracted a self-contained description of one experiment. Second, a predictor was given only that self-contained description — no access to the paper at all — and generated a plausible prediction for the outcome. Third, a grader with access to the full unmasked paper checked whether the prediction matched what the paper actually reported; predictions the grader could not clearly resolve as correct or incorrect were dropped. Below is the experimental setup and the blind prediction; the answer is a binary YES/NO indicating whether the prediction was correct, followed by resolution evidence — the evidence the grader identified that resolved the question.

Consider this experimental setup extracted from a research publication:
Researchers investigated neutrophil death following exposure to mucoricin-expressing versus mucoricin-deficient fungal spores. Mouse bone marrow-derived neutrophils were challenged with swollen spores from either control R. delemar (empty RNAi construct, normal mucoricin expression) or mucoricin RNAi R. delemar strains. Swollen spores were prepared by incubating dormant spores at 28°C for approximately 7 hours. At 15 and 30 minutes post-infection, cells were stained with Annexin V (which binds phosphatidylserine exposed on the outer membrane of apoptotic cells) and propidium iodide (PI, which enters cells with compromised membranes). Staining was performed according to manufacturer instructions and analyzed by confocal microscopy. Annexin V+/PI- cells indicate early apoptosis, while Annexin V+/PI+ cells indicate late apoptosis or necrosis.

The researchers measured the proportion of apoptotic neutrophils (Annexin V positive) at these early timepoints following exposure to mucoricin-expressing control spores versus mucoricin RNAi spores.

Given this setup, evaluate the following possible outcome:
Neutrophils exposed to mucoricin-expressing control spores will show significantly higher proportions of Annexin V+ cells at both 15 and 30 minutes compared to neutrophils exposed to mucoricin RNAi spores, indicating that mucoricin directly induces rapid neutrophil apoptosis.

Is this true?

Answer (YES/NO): YES